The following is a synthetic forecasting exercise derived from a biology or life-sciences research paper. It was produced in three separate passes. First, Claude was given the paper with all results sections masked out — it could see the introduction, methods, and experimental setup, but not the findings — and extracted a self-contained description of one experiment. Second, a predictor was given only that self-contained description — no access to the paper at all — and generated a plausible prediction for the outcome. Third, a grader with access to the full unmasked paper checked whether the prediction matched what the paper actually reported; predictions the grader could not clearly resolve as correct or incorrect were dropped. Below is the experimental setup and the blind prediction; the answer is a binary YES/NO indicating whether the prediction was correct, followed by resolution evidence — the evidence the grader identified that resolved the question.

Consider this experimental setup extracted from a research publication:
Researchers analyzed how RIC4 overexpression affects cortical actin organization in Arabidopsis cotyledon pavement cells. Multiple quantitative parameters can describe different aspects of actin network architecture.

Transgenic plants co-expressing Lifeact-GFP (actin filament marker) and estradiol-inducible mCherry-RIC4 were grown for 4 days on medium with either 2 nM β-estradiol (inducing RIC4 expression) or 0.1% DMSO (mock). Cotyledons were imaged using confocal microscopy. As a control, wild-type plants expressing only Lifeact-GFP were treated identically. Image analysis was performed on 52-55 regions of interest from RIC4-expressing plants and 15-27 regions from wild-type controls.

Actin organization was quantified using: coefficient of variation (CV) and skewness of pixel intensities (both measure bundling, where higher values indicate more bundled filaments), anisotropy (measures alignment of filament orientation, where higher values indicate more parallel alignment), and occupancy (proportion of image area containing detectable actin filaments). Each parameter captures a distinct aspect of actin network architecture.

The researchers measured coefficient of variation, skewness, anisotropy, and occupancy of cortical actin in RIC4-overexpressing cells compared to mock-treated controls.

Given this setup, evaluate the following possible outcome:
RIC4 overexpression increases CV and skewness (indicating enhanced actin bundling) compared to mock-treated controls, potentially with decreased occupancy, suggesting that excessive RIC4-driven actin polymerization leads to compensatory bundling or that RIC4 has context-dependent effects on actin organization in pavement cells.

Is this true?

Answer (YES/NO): NO